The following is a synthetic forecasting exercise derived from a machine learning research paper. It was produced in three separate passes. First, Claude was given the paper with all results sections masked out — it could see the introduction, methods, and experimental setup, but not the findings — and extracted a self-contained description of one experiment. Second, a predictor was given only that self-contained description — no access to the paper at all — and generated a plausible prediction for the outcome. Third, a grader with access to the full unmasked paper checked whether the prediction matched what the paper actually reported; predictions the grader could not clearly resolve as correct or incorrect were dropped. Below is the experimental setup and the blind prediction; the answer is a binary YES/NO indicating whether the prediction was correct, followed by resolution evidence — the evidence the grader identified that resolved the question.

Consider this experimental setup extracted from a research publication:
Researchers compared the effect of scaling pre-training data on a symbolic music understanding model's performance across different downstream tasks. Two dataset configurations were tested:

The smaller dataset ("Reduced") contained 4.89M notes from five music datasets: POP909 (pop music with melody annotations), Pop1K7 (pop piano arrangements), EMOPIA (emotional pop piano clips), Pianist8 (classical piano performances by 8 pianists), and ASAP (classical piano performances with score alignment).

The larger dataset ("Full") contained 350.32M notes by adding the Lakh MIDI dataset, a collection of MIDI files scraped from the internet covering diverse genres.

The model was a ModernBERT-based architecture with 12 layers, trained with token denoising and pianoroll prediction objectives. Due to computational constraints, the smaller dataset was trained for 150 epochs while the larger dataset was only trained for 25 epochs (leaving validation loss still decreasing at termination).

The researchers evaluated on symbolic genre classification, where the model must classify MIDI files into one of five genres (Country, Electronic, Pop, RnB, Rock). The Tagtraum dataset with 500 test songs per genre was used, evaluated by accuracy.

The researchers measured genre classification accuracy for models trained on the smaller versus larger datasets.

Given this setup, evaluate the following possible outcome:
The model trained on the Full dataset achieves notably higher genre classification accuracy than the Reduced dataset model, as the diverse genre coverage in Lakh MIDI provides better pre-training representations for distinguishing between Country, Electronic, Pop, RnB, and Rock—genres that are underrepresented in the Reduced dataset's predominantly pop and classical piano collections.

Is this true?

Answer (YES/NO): YES